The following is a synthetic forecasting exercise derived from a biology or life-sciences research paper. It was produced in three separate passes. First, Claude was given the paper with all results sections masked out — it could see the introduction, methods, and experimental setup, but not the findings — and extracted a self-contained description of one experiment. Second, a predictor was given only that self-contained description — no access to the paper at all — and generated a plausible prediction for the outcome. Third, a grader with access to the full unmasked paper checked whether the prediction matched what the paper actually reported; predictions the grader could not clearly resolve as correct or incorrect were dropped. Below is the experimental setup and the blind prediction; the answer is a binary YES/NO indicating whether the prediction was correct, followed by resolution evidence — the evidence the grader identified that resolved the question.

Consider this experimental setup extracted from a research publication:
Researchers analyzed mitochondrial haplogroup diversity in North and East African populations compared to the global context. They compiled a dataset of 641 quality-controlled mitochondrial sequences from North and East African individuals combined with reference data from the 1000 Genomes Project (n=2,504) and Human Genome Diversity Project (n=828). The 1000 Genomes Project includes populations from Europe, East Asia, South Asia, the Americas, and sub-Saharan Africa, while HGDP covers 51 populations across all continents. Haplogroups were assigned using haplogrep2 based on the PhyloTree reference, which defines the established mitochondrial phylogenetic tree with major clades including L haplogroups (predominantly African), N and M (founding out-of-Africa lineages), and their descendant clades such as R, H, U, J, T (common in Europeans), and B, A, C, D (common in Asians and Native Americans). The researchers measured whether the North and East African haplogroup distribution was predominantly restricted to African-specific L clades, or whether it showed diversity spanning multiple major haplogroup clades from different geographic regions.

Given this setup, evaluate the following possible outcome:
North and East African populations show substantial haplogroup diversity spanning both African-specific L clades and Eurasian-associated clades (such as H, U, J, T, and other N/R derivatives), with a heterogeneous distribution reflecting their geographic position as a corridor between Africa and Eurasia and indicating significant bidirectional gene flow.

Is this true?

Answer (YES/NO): YES